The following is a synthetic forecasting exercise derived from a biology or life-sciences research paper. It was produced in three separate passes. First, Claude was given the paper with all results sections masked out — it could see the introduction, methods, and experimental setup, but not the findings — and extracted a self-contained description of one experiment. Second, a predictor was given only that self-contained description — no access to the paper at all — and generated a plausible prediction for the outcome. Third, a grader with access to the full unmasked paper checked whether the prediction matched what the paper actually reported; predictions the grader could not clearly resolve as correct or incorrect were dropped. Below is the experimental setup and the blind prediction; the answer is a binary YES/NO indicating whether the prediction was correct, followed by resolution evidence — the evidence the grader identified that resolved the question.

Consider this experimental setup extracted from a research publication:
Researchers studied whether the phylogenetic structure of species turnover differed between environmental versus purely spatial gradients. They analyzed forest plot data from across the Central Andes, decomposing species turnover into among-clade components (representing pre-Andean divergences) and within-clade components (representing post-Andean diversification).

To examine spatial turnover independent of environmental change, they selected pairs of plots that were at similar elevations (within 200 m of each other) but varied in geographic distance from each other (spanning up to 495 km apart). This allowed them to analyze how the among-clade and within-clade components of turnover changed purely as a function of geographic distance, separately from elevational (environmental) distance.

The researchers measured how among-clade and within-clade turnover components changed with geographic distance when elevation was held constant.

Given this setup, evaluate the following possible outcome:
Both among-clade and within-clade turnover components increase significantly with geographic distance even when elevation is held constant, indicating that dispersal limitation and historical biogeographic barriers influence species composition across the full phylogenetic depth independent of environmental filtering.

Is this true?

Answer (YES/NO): NO